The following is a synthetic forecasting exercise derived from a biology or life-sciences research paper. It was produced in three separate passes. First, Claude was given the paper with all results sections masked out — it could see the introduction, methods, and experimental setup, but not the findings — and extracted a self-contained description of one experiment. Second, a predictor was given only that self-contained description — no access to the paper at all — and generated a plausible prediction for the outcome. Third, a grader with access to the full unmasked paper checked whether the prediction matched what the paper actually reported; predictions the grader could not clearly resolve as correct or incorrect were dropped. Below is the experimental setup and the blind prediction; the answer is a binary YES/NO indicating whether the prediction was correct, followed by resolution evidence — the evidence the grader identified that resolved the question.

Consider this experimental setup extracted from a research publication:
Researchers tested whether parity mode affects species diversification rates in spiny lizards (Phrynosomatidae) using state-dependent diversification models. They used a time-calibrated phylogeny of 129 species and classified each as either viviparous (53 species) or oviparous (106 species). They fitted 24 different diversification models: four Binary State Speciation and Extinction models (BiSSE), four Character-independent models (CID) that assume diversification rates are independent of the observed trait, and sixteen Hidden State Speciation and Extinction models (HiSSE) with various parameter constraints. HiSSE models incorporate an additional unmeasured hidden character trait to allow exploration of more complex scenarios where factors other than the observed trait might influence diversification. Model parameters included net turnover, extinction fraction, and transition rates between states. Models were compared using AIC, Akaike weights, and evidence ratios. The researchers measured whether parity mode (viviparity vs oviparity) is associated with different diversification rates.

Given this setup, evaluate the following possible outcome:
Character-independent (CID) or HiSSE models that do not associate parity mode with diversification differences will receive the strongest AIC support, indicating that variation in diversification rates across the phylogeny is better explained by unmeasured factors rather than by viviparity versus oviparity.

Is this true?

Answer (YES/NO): YES